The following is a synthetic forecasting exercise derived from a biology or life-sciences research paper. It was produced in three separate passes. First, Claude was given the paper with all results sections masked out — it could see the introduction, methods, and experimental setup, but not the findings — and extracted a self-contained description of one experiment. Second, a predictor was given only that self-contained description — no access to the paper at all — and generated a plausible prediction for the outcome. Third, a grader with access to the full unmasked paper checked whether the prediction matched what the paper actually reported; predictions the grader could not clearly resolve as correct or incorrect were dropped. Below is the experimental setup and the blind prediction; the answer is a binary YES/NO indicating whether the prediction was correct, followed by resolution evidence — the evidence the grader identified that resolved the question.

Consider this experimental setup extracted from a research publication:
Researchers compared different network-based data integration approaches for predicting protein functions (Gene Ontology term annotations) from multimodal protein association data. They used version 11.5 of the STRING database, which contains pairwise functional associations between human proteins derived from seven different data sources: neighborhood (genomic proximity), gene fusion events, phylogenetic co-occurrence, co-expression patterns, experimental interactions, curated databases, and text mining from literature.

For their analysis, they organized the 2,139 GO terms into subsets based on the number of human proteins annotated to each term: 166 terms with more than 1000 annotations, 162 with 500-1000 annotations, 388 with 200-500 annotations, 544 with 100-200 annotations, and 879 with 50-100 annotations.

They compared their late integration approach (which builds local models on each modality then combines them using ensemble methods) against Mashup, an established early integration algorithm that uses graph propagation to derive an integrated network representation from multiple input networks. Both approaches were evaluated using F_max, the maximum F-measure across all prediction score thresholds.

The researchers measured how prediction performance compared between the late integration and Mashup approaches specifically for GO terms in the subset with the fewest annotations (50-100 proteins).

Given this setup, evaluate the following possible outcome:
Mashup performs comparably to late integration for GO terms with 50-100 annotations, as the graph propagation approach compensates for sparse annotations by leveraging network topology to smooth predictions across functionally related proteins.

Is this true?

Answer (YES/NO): NO